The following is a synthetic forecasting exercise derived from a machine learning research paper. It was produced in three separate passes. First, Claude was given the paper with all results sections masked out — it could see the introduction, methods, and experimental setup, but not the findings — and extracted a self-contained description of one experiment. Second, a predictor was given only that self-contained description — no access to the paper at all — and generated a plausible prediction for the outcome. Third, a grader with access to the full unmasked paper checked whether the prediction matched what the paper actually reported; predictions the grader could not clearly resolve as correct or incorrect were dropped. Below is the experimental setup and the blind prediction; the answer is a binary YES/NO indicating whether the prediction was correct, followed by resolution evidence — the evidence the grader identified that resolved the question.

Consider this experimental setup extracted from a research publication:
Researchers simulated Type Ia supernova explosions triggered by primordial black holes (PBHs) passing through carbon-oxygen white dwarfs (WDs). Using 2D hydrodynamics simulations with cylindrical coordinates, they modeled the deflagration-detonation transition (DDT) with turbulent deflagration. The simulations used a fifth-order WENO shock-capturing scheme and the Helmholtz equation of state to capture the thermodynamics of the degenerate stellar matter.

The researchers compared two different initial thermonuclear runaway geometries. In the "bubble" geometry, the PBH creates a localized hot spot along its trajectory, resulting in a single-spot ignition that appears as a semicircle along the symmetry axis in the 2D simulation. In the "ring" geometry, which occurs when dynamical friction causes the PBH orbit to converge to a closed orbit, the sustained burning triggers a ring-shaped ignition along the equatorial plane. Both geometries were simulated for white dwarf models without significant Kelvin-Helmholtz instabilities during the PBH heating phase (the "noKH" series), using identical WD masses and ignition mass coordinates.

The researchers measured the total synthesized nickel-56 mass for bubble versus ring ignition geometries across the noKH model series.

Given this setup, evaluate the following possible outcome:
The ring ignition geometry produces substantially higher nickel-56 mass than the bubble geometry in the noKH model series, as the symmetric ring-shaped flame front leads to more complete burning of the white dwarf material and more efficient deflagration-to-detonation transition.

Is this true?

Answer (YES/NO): NO